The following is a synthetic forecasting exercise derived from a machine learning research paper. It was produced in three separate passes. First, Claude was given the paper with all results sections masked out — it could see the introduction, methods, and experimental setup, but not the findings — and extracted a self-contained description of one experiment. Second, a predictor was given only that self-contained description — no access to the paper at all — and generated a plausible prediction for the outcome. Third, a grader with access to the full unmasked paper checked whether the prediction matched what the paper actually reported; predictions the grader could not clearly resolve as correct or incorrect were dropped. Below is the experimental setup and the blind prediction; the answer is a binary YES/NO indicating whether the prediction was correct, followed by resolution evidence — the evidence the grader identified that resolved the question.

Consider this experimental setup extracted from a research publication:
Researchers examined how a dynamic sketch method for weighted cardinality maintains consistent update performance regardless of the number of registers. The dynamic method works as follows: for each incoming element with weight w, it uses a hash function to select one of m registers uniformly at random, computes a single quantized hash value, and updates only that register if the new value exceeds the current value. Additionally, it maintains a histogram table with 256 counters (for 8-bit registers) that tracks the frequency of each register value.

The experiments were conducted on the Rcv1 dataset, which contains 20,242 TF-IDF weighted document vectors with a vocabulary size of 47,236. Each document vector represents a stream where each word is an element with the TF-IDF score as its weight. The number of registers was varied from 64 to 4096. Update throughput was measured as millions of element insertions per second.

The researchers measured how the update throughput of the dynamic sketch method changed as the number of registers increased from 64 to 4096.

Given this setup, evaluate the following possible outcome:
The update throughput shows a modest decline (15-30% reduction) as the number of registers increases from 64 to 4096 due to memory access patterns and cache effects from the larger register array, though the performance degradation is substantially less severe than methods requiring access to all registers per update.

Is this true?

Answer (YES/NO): NO